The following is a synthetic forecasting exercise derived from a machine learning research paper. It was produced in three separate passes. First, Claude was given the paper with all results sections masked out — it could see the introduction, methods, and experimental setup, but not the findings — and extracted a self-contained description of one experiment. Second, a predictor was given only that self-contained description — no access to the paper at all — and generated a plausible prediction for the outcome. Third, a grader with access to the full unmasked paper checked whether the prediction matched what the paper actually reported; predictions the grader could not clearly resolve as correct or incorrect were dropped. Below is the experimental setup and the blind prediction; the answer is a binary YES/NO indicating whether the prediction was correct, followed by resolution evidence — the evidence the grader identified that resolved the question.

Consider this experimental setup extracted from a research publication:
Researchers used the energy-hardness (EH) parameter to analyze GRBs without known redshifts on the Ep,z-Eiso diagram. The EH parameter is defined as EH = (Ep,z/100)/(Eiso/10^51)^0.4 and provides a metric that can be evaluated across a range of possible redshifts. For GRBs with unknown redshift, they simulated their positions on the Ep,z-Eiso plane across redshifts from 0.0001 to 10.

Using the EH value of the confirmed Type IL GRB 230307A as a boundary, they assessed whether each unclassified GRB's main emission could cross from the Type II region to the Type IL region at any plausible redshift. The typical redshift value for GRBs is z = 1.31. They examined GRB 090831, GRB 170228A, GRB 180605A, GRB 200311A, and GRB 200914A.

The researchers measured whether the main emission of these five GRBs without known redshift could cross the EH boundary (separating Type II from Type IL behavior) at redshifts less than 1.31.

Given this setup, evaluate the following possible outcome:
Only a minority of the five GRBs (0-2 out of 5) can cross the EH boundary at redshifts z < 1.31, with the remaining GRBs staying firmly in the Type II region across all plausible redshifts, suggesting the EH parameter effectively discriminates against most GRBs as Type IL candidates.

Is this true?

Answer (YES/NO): NO